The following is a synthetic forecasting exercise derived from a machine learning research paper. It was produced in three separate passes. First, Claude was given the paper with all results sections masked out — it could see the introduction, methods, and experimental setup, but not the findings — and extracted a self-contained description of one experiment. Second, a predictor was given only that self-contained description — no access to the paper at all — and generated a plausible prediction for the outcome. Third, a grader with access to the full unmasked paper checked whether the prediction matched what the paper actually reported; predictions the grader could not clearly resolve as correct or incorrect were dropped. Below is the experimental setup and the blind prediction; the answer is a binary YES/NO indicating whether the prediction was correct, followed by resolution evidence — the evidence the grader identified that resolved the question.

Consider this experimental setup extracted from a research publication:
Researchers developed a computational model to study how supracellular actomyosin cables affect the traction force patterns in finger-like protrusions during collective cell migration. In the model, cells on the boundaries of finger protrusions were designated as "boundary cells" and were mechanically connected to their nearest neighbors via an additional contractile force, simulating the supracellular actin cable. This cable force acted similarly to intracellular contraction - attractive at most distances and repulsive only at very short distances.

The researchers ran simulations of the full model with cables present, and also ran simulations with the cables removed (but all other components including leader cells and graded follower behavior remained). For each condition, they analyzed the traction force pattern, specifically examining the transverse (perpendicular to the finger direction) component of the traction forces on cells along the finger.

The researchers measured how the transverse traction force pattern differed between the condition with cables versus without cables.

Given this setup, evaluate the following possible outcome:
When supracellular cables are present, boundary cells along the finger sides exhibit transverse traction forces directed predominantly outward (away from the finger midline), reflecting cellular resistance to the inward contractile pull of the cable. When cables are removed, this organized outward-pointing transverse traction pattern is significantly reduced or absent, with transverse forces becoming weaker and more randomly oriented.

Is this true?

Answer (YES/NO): NO